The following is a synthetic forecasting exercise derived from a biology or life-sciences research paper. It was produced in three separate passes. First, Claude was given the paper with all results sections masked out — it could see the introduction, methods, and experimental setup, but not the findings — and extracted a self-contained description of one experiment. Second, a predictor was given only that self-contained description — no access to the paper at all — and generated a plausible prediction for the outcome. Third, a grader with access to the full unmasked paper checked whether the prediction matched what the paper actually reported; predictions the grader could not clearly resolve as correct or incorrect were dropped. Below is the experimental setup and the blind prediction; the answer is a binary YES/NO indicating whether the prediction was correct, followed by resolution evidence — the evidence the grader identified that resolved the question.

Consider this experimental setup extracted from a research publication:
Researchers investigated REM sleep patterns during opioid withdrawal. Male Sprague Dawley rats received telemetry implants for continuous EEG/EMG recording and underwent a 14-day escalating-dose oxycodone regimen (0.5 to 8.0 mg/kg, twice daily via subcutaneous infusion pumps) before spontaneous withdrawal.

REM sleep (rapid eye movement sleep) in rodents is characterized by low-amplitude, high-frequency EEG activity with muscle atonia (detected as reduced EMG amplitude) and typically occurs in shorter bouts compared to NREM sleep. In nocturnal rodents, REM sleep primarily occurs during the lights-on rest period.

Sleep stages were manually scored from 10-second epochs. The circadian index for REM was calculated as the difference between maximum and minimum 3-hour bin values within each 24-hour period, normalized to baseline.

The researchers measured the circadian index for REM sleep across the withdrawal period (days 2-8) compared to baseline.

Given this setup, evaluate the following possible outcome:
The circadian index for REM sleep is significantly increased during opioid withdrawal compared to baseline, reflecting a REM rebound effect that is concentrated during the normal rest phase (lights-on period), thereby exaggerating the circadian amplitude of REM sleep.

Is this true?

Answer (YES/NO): NO